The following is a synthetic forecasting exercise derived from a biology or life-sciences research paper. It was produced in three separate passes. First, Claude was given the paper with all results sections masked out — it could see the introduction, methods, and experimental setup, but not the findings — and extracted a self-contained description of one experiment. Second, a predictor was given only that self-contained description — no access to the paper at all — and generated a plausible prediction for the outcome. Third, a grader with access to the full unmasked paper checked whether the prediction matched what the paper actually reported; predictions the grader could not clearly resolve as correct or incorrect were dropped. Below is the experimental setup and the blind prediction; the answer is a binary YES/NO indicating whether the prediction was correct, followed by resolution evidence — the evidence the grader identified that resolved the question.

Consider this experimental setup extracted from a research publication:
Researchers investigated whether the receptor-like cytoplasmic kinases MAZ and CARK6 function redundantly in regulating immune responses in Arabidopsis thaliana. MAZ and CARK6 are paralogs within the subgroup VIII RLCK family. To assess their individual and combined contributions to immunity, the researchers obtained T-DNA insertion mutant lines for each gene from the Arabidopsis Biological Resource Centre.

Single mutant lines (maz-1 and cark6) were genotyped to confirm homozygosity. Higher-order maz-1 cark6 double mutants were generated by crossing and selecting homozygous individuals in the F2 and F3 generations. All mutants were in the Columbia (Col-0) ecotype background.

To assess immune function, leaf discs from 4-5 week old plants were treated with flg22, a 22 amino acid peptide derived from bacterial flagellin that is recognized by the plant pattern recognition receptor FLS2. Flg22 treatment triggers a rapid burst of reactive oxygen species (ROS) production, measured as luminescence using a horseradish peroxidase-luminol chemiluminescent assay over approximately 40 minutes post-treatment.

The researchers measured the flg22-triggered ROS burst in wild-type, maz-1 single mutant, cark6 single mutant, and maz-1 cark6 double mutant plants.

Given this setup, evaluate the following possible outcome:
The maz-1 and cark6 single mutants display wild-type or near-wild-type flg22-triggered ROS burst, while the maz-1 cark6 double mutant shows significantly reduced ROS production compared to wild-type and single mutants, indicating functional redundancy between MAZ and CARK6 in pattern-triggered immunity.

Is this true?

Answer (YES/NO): NO